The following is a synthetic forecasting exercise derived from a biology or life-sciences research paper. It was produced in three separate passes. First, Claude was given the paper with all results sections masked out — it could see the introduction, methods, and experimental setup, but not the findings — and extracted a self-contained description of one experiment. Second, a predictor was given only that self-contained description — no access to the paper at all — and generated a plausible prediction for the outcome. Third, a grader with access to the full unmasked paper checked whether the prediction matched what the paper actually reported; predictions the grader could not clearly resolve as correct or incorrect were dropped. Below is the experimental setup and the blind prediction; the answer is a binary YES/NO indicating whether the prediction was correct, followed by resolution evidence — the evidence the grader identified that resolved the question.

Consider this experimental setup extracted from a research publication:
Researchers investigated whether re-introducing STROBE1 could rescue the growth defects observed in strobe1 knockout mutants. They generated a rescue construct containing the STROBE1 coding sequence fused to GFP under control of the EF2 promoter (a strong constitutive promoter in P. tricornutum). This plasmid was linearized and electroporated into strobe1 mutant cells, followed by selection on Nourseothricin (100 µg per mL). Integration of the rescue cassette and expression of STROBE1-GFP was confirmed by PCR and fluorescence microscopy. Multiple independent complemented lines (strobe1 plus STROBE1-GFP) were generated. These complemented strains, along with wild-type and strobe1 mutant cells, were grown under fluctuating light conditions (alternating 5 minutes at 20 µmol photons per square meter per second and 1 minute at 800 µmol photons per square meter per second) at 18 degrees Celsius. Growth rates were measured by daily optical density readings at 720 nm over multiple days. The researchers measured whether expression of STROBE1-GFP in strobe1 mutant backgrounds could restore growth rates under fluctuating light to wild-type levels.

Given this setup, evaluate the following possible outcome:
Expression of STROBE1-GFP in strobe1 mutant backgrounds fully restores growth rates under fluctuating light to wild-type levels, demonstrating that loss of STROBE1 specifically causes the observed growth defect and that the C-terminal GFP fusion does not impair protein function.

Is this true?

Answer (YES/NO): YES